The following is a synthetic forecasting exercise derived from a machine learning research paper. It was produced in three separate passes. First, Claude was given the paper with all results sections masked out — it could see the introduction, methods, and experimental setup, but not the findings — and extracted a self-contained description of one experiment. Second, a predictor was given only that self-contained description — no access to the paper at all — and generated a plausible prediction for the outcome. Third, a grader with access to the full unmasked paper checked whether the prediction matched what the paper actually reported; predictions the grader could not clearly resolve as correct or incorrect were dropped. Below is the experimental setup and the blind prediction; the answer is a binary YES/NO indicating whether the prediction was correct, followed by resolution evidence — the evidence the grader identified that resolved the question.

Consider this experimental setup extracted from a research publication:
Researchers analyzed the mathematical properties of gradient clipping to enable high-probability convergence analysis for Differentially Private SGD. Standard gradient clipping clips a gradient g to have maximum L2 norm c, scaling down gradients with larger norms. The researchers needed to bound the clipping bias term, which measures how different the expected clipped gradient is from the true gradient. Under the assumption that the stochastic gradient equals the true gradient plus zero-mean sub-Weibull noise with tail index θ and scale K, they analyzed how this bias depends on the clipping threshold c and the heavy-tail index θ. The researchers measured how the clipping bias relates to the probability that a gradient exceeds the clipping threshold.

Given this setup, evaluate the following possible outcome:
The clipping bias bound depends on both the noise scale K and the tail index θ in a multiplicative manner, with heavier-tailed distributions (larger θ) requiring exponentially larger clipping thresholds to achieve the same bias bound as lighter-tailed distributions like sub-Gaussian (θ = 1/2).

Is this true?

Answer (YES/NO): YES